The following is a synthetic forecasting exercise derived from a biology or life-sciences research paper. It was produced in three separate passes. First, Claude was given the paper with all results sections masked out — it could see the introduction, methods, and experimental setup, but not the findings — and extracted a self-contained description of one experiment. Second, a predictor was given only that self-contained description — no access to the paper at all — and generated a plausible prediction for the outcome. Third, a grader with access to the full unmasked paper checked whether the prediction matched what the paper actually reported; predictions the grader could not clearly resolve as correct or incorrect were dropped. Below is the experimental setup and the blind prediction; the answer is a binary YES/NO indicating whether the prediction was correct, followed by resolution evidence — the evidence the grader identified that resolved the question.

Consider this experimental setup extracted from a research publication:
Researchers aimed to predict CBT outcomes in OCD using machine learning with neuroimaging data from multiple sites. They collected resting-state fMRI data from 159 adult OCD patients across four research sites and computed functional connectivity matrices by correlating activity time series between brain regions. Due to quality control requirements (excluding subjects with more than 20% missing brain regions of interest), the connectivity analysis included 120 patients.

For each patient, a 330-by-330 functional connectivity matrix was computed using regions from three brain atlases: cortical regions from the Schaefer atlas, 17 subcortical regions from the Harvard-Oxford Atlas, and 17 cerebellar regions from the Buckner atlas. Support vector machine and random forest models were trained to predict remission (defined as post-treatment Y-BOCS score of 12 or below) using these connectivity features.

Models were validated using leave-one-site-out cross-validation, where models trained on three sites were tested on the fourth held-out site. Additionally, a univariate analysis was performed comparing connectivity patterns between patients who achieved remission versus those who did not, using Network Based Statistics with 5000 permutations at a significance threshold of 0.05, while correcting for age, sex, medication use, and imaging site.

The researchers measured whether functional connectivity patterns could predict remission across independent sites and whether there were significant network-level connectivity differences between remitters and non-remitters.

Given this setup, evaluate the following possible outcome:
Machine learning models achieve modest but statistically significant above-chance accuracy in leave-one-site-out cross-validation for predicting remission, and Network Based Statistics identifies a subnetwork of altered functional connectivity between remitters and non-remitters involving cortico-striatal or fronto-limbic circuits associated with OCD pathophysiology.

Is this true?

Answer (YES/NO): NO